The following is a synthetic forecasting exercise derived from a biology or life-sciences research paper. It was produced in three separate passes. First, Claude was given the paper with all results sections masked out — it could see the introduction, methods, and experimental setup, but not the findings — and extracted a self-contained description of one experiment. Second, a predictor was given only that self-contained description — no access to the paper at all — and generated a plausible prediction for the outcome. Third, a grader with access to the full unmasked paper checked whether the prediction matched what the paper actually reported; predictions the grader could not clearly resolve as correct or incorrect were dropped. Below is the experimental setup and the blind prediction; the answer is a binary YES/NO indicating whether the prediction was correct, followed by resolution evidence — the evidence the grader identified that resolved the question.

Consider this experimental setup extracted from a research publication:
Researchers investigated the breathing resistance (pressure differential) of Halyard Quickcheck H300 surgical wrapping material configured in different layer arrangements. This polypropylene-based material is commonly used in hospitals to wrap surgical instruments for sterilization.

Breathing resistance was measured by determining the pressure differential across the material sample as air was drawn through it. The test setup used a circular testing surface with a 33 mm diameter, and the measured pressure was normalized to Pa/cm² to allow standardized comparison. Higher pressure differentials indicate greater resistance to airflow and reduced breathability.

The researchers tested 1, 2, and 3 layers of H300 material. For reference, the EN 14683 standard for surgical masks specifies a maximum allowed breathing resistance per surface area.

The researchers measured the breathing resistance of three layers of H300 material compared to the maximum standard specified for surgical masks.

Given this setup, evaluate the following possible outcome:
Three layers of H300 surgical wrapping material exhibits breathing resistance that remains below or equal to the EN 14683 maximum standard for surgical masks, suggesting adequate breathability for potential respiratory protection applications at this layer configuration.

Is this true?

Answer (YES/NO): NO